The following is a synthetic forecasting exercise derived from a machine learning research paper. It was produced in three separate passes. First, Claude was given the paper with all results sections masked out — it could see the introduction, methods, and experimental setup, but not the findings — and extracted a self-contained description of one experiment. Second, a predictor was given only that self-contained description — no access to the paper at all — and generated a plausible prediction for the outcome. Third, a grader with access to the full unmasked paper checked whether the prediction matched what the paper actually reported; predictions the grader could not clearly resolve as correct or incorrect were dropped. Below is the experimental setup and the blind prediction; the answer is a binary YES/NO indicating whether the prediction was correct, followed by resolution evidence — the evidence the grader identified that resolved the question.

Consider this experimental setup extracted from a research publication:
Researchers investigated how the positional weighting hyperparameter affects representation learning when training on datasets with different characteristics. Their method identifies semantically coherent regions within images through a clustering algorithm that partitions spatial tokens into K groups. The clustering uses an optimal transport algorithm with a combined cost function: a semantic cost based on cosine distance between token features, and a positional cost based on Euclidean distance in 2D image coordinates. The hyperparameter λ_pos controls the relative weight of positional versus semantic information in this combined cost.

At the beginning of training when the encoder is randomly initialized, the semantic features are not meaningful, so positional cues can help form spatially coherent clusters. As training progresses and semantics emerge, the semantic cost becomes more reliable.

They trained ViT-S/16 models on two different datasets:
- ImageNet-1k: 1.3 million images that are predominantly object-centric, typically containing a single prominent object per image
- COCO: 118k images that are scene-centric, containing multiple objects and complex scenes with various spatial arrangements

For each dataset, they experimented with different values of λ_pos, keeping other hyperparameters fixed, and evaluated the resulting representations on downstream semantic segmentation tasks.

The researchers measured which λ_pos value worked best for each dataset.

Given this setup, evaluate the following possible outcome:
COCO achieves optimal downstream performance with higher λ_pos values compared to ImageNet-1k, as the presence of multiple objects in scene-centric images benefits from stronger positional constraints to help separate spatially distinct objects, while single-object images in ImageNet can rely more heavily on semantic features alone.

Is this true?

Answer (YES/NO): YES